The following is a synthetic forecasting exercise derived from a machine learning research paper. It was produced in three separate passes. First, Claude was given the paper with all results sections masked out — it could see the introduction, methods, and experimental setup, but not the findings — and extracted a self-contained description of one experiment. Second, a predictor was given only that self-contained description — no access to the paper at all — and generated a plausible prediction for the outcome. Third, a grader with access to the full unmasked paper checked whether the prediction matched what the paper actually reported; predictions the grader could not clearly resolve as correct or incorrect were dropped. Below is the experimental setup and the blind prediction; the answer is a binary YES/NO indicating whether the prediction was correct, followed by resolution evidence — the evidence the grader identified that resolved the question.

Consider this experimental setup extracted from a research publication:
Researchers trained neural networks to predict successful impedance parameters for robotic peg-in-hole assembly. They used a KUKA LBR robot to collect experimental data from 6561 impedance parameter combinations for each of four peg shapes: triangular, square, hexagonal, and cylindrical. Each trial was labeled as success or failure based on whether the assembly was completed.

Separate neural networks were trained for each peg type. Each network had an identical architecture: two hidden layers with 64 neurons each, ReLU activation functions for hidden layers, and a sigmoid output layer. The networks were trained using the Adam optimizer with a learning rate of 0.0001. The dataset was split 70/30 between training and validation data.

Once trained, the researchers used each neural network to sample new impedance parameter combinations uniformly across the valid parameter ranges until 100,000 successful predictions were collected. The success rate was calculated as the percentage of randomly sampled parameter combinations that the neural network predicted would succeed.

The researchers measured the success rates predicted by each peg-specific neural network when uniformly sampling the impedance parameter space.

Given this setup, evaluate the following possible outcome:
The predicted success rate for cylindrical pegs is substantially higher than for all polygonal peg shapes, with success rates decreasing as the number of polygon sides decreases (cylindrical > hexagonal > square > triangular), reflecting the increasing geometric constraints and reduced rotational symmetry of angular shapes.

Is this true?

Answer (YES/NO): NO